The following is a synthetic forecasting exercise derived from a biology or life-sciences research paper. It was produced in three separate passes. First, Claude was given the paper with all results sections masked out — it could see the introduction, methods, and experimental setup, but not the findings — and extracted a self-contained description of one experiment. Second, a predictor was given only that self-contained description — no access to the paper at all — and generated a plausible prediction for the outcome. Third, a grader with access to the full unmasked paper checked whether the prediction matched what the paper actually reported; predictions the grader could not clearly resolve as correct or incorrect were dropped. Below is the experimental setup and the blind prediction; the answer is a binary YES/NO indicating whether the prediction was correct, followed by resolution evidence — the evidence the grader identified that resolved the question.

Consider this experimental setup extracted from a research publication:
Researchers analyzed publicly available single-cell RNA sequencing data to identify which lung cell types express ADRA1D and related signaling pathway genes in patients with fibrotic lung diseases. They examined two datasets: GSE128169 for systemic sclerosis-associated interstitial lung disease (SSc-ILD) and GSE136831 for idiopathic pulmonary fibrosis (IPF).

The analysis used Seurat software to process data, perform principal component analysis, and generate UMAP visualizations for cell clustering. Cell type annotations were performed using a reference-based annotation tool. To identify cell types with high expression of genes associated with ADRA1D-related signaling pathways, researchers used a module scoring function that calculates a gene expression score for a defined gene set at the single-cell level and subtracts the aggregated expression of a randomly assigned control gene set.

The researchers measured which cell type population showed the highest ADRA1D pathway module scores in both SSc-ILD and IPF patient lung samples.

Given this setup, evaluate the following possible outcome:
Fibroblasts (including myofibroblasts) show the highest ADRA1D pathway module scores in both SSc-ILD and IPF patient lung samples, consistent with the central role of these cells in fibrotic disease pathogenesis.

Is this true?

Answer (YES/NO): NO